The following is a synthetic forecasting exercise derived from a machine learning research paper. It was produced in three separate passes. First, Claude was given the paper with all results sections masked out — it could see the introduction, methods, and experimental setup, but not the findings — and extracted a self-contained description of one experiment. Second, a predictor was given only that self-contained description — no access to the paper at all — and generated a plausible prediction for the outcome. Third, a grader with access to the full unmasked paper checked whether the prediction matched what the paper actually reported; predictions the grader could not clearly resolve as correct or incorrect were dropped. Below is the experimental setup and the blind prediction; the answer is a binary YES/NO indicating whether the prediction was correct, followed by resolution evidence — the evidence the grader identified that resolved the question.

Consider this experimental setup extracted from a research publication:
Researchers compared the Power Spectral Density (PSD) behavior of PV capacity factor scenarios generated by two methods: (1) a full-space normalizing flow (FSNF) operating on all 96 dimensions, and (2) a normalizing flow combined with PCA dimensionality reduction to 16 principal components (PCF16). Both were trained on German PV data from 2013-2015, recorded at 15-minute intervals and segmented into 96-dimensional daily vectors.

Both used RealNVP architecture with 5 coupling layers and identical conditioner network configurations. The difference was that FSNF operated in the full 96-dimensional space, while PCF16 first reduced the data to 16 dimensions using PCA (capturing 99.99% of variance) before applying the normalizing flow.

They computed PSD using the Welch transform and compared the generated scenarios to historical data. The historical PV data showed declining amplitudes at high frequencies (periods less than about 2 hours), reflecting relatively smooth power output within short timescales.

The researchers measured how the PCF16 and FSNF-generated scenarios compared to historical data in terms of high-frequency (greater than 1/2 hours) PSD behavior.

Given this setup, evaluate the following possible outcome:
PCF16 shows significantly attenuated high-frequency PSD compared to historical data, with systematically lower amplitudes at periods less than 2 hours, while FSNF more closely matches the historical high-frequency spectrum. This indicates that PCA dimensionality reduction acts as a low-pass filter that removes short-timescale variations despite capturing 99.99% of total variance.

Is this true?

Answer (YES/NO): NO